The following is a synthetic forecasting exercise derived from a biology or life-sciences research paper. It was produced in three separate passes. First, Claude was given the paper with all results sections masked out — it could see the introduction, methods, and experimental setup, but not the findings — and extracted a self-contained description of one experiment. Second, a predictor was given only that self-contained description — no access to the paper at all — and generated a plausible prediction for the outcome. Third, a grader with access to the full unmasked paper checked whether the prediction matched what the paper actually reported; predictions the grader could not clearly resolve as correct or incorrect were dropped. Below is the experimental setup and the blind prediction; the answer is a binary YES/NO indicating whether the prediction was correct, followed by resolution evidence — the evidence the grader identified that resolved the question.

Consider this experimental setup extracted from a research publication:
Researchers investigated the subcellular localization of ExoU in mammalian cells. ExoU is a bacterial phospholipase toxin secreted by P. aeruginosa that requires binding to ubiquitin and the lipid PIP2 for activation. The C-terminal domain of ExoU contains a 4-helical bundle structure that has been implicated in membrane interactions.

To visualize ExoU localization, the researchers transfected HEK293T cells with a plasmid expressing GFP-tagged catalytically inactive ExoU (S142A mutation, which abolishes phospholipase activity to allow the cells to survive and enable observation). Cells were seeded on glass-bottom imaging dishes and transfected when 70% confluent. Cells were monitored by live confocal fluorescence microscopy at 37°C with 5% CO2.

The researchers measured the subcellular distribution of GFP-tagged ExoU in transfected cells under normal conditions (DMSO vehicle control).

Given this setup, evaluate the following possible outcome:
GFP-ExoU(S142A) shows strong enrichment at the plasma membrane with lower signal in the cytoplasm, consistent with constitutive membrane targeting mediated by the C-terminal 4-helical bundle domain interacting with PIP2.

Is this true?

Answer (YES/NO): YES